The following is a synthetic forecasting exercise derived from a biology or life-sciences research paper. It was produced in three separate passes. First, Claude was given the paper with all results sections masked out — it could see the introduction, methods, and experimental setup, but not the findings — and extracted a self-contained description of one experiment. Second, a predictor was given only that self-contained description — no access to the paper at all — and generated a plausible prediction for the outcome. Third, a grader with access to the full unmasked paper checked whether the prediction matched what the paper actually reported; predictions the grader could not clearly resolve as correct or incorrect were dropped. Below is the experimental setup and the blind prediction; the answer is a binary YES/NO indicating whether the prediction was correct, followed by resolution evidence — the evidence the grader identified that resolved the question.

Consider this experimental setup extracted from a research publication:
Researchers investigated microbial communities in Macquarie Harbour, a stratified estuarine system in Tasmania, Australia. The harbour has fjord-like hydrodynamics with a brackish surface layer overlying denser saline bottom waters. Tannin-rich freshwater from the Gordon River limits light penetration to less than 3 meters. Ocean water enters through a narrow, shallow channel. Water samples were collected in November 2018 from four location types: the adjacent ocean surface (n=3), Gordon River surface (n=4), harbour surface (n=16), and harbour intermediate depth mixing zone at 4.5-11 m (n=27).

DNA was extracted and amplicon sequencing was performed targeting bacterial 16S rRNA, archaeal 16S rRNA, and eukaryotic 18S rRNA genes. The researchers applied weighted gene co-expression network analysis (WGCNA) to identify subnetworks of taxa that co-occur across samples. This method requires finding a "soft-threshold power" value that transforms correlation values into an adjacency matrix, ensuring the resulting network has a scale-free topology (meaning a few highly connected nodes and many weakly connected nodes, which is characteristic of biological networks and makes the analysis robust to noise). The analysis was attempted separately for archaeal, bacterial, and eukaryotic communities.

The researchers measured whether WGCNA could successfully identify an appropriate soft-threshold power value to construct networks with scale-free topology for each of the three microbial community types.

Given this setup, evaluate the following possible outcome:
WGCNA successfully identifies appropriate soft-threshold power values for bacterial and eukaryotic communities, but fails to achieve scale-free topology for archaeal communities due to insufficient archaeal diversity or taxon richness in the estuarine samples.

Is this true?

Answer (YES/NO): NO